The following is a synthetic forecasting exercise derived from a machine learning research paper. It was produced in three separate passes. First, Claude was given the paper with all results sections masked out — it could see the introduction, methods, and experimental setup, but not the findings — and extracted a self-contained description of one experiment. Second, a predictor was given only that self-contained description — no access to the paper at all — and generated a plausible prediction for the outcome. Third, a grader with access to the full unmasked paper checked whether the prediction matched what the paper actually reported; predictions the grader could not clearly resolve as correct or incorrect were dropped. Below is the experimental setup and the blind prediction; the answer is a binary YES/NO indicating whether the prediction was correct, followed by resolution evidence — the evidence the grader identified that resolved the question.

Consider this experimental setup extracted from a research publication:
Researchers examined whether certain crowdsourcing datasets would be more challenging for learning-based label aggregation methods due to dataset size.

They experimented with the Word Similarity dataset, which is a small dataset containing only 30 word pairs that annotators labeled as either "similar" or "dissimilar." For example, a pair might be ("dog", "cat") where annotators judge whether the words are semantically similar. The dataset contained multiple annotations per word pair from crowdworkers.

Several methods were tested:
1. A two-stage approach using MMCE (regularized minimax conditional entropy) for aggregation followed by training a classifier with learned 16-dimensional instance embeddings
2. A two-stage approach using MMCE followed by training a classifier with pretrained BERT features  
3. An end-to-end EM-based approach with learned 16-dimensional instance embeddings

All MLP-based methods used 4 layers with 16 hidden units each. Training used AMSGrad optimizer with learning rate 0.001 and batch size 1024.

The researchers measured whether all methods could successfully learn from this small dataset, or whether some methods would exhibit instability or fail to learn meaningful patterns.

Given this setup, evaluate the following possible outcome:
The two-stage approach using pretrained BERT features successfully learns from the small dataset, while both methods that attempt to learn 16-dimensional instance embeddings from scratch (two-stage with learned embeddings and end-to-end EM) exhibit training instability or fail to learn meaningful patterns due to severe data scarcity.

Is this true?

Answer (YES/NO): NO